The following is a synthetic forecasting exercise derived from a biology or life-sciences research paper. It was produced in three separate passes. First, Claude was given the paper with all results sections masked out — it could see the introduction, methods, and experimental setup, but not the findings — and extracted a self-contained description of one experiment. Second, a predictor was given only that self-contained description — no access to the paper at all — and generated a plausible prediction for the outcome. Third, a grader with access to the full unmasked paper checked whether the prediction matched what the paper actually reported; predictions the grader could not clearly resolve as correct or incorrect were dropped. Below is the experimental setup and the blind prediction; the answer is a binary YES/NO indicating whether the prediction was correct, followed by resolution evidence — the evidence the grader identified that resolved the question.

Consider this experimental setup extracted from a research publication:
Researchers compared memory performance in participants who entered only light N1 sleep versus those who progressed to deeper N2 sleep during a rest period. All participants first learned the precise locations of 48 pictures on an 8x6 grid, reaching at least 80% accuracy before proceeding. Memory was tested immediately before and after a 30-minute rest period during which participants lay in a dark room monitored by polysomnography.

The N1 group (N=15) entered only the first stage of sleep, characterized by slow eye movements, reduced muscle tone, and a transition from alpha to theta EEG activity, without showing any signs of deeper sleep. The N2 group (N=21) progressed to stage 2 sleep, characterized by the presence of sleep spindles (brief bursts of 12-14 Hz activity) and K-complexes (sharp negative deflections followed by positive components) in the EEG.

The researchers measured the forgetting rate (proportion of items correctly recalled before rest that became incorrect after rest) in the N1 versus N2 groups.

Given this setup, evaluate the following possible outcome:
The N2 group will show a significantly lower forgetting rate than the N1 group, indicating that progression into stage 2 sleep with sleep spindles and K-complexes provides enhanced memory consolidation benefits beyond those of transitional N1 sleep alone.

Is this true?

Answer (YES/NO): NO